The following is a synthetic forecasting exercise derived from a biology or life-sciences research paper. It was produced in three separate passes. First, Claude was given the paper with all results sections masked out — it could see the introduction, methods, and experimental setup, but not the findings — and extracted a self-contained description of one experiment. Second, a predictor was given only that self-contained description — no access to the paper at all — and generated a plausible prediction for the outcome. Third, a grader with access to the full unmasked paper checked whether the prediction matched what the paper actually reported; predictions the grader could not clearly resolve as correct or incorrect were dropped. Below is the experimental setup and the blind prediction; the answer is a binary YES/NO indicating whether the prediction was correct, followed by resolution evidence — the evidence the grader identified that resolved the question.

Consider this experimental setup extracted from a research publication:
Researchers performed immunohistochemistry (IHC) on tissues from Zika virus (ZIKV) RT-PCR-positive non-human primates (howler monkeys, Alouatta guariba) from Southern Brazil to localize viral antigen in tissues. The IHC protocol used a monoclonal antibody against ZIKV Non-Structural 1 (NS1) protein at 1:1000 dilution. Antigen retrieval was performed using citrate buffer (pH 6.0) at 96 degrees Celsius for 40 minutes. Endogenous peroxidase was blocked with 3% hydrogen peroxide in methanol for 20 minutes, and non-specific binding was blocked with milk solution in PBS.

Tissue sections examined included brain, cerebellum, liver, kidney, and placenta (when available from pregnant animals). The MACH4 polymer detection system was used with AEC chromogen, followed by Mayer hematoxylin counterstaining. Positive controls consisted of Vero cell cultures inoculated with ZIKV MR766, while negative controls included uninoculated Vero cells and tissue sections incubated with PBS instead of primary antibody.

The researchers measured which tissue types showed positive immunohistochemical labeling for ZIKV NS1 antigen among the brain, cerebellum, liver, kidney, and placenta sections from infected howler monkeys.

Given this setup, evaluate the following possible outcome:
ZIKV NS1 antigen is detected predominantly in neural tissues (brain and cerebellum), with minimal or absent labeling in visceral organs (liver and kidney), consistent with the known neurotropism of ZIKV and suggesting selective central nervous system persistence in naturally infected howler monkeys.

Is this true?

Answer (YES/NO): NO